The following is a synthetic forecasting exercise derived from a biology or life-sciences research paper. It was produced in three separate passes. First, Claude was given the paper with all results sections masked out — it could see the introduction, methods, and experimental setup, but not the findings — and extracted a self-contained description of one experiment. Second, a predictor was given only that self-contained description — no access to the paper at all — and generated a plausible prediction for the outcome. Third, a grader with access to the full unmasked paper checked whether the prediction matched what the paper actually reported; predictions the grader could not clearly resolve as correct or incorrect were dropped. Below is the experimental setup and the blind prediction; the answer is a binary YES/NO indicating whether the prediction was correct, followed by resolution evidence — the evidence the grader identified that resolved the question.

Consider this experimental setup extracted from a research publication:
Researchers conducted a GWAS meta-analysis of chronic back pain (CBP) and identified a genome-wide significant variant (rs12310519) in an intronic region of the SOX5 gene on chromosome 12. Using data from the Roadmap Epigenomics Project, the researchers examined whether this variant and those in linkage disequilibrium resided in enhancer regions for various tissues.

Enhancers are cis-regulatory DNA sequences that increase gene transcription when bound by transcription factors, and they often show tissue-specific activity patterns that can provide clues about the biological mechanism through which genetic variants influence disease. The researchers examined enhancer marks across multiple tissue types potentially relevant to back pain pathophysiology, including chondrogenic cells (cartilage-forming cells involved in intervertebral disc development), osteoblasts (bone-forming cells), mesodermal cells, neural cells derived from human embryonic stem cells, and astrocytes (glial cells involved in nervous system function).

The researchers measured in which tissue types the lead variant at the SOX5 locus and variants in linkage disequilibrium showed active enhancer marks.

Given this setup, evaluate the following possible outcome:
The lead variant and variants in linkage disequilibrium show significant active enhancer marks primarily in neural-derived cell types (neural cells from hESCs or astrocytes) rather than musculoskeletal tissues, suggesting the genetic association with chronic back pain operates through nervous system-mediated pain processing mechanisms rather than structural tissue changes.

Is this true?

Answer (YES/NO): NO